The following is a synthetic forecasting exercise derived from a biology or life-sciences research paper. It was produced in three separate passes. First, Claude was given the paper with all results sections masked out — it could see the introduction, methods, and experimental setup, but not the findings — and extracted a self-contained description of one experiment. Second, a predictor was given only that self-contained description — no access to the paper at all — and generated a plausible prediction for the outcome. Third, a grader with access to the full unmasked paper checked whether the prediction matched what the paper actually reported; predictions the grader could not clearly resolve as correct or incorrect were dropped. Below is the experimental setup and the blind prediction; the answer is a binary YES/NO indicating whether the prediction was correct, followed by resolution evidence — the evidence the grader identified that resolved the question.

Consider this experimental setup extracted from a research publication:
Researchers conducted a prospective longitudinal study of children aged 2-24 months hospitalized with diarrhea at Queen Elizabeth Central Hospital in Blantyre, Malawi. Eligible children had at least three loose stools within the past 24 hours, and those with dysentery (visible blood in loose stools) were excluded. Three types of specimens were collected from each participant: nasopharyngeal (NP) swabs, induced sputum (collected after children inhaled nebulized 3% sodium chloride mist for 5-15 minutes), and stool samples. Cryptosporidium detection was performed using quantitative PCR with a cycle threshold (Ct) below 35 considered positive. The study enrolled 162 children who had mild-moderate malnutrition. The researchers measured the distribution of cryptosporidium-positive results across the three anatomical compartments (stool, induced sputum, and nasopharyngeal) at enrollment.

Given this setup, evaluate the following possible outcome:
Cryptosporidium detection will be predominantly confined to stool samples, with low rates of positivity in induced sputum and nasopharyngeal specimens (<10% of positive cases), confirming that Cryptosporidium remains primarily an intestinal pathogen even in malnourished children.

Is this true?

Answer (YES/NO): NO